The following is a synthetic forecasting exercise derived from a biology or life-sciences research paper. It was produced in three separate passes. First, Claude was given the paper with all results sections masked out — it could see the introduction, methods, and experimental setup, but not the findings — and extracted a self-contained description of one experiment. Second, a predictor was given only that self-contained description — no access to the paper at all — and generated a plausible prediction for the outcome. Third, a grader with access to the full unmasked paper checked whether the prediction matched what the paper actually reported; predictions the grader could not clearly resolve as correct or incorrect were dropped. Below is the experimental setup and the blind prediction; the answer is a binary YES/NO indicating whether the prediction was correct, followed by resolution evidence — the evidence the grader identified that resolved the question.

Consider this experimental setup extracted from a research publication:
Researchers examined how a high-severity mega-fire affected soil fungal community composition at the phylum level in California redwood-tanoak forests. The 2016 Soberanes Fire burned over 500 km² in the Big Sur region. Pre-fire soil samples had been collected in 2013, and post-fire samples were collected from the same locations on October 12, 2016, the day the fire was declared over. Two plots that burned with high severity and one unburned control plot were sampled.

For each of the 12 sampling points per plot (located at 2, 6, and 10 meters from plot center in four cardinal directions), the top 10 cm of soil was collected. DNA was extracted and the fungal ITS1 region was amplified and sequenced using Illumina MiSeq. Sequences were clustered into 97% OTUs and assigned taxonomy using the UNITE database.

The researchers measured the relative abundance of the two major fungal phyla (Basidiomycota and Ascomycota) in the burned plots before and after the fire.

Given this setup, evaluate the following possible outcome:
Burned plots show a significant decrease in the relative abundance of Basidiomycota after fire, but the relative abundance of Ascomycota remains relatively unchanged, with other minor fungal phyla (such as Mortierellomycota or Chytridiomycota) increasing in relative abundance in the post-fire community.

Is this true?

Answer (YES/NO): NO